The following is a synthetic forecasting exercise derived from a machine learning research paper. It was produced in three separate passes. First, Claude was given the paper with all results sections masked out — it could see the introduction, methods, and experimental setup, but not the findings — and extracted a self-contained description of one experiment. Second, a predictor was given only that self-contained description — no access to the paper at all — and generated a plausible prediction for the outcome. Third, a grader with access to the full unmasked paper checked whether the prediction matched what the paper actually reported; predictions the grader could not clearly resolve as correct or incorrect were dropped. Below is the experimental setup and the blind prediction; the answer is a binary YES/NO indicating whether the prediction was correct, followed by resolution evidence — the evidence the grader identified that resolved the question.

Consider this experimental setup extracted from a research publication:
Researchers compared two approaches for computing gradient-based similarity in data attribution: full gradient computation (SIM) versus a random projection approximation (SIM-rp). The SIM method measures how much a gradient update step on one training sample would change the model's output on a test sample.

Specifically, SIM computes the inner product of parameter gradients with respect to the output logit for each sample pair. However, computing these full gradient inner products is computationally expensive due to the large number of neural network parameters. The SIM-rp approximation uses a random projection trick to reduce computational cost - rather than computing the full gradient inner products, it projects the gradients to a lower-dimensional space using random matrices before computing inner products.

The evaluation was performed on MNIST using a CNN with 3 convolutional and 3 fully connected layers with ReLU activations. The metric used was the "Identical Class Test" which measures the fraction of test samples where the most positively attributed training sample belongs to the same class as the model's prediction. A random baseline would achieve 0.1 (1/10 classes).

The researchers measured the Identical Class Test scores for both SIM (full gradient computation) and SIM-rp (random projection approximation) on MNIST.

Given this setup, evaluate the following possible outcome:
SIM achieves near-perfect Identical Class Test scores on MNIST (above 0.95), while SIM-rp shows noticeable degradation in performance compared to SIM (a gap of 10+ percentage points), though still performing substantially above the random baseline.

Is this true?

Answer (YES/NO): NO